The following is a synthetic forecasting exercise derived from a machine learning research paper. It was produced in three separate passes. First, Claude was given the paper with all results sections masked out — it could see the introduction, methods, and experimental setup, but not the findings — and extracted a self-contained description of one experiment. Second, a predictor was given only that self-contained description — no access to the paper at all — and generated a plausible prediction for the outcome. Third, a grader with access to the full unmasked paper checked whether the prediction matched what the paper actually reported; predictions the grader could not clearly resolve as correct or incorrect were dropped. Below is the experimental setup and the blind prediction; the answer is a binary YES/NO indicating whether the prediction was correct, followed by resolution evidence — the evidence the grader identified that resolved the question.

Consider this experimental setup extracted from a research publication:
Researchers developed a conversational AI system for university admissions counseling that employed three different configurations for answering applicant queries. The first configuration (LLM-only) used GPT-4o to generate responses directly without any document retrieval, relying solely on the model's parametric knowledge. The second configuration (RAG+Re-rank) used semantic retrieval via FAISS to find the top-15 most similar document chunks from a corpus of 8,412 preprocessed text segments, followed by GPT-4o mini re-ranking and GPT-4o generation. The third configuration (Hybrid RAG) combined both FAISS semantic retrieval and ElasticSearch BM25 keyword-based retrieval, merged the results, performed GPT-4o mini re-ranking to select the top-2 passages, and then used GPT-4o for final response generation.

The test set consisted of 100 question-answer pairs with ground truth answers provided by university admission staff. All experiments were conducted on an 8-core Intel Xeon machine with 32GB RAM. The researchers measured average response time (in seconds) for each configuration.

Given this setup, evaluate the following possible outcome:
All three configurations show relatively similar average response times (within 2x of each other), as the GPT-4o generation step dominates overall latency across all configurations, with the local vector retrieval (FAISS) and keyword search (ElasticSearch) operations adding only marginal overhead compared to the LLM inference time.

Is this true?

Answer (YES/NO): NO